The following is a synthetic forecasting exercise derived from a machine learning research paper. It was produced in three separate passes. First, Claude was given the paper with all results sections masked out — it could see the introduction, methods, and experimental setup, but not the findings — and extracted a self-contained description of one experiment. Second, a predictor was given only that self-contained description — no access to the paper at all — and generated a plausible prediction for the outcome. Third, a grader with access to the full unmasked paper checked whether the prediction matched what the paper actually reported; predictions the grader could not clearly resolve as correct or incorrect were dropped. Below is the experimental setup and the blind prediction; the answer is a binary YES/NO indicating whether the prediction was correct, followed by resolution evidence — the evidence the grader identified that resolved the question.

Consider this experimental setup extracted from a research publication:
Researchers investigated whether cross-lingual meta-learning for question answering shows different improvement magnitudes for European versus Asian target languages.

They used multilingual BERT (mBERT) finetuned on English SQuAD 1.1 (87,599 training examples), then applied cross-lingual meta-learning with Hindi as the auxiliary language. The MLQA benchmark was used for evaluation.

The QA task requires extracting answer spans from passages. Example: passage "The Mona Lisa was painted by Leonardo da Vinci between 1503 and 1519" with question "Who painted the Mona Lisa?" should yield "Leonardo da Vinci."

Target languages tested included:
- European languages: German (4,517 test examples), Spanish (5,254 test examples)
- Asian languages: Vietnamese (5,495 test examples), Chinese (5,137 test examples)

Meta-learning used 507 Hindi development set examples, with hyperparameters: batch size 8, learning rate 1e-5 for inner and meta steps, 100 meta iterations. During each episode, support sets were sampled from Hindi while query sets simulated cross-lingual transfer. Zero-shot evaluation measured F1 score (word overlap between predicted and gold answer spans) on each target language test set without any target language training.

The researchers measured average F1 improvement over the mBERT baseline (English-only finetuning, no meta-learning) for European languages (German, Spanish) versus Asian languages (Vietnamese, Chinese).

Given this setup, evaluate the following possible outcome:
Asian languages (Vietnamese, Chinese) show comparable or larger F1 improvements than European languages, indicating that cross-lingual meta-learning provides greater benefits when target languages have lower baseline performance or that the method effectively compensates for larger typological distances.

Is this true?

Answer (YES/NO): YES